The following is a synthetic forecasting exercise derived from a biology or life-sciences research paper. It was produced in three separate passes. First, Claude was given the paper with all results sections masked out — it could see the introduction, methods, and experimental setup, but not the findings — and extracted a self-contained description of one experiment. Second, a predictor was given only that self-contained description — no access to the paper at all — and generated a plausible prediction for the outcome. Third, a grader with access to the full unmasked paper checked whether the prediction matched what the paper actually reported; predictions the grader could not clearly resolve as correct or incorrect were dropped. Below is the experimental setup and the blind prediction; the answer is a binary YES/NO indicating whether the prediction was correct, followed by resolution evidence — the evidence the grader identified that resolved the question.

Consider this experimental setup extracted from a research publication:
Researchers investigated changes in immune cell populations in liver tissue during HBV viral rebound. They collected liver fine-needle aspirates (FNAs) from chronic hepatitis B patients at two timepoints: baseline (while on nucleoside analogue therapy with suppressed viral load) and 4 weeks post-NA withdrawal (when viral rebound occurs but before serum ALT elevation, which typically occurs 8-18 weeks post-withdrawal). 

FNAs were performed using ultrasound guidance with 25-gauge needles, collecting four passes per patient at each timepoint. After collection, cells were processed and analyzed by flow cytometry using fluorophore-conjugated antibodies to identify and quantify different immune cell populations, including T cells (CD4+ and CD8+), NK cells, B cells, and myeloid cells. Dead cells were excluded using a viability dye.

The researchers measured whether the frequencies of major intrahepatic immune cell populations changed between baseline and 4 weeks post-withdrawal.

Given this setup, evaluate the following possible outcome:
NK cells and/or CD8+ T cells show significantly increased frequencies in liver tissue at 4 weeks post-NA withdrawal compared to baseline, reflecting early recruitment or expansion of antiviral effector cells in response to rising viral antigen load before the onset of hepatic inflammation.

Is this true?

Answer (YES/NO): NO